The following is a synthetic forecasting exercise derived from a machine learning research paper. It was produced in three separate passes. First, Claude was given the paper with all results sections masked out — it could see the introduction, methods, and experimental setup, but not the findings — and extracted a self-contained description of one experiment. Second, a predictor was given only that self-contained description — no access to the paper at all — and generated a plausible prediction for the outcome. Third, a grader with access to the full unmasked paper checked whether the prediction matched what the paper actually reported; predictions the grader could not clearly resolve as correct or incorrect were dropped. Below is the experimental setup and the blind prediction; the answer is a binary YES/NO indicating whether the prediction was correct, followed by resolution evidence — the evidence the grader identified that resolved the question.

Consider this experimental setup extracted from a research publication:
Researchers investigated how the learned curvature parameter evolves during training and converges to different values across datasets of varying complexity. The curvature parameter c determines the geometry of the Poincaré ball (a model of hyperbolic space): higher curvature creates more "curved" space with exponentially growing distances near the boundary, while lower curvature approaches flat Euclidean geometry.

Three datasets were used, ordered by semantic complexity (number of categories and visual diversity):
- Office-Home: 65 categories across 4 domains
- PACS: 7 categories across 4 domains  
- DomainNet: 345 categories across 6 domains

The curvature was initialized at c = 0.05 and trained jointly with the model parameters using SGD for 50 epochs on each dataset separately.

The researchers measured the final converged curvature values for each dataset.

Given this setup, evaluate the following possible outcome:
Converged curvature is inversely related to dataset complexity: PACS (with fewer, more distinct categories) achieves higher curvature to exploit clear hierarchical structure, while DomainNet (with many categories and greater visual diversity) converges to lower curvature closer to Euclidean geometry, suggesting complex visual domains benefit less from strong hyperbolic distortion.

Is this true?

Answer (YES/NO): NO